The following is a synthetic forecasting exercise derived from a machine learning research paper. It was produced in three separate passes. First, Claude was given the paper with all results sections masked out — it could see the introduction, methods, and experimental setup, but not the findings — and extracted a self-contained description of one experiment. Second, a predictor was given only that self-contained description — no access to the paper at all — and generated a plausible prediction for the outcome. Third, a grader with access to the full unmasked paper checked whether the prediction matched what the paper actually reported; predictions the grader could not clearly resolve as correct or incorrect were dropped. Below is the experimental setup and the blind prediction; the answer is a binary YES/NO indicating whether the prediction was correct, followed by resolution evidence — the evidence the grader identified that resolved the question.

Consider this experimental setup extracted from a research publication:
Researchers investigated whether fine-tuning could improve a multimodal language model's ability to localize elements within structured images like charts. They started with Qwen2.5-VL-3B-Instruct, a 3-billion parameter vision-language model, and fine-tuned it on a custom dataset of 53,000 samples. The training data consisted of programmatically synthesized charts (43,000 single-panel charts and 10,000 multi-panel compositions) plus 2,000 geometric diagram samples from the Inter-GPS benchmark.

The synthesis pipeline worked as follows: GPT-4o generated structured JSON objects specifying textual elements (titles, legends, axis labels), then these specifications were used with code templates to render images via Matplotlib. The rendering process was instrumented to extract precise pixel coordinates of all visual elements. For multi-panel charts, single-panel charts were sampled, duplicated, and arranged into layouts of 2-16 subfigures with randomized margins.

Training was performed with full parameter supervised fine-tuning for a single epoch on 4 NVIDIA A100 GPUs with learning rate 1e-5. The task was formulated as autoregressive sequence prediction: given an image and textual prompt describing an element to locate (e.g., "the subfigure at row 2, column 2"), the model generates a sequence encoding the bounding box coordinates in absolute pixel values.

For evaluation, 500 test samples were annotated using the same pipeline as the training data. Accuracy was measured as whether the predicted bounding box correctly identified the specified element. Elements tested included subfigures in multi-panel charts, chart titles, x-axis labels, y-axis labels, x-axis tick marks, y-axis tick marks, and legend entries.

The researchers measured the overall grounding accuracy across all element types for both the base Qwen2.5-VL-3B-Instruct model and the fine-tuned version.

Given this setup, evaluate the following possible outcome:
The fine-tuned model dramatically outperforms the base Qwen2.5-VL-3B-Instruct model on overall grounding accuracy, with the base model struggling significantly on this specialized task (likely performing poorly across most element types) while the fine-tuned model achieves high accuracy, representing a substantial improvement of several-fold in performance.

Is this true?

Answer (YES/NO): YES